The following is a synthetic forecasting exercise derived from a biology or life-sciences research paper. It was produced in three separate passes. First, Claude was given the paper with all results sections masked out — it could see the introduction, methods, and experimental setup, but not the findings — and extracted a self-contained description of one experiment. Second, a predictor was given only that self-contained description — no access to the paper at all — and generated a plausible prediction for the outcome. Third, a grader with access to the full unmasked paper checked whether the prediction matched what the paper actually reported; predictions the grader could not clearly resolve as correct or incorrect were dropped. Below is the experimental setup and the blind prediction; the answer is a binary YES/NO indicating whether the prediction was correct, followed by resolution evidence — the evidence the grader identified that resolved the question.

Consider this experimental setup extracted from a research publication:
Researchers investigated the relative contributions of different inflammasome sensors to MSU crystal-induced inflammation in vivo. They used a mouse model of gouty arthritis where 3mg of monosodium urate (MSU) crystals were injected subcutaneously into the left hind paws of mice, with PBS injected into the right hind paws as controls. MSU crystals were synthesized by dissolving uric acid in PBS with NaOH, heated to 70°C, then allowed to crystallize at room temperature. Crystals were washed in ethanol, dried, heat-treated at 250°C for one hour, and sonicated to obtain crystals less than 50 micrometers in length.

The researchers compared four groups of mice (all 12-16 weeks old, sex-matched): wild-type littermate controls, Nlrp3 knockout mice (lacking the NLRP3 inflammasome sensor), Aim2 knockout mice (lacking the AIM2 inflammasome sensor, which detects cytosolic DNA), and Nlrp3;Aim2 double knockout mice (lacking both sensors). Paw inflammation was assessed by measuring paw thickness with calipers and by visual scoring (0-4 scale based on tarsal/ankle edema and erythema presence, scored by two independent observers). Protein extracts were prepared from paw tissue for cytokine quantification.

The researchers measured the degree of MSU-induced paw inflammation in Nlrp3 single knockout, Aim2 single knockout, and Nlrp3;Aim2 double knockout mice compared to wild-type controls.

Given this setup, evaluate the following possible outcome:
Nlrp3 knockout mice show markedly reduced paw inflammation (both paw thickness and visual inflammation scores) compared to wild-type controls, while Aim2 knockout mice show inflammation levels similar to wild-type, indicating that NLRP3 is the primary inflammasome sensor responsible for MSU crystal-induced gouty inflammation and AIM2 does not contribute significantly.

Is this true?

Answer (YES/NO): NO